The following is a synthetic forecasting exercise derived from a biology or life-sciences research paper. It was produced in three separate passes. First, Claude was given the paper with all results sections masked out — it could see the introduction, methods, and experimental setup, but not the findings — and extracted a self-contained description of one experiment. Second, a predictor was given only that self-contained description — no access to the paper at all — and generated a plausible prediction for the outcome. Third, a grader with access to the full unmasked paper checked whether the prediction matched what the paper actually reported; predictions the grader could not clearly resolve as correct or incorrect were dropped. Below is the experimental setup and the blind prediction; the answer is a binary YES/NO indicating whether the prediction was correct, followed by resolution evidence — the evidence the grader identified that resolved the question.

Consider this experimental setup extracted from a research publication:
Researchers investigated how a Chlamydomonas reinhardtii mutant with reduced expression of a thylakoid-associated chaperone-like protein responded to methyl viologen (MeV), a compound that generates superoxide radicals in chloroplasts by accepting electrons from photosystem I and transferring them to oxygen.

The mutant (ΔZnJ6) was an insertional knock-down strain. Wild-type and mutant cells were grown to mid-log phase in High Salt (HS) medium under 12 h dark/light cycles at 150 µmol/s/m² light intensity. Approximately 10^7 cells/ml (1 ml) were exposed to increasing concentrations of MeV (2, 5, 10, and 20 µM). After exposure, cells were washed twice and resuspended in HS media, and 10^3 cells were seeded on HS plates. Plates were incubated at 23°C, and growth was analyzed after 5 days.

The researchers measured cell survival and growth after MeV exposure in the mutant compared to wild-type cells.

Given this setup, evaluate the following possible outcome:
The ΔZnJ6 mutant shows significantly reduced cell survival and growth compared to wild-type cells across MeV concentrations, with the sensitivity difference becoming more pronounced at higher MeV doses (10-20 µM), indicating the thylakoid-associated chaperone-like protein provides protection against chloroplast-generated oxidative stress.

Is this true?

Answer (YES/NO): NO